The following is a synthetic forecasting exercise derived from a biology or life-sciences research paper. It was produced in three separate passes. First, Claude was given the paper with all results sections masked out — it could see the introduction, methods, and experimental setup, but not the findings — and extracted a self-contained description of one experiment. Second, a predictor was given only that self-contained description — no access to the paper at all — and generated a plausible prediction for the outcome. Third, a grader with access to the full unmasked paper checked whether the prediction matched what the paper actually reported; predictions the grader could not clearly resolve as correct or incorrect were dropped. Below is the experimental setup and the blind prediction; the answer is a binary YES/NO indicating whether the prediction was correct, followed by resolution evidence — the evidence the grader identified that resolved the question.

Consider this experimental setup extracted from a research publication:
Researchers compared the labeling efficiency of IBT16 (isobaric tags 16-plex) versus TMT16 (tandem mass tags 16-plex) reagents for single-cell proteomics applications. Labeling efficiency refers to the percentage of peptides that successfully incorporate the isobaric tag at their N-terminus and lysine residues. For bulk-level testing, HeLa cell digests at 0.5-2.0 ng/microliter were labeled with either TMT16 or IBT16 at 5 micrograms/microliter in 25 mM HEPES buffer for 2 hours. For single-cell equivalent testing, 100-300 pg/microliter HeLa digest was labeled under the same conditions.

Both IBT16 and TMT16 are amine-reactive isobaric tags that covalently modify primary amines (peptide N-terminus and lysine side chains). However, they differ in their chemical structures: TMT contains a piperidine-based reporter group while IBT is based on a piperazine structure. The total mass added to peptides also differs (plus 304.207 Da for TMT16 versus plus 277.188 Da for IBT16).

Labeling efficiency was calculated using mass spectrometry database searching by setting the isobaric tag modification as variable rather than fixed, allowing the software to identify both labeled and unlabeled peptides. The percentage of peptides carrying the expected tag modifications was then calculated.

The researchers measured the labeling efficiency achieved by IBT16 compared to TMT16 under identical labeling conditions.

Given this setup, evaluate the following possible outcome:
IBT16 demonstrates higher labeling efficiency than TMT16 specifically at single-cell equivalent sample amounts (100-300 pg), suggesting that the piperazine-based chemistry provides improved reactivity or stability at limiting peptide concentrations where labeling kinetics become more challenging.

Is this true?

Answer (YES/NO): NO